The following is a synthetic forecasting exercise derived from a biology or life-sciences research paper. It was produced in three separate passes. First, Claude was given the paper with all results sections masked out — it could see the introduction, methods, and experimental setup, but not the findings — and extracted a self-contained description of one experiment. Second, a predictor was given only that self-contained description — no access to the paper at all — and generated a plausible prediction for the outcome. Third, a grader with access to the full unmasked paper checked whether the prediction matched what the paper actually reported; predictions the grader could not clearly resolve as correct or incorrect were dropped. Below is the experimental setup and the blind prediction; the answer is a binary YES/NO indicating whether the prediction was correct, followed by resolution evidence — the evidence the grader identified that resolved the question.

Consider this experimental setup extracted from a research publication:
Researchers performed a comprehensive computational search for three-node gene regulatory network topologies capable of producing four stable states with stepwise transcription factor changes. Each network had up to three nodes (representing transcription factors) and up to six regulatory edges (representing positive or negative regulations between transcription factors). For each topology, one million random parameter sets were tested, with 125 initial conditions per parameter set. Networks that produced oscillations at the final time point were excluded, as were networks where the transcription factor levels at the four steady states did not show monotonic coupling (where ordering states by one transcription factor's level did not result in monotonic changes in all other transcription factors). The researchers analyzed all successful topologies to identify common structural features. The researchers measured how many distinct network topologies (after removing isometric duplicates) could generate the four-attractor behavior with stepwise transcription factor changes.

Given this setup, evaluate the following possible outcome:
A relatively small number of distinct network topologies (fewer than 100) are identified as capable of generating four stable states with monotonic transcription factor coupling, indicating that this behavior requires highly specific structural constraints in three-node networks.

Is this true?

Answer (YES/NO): NO